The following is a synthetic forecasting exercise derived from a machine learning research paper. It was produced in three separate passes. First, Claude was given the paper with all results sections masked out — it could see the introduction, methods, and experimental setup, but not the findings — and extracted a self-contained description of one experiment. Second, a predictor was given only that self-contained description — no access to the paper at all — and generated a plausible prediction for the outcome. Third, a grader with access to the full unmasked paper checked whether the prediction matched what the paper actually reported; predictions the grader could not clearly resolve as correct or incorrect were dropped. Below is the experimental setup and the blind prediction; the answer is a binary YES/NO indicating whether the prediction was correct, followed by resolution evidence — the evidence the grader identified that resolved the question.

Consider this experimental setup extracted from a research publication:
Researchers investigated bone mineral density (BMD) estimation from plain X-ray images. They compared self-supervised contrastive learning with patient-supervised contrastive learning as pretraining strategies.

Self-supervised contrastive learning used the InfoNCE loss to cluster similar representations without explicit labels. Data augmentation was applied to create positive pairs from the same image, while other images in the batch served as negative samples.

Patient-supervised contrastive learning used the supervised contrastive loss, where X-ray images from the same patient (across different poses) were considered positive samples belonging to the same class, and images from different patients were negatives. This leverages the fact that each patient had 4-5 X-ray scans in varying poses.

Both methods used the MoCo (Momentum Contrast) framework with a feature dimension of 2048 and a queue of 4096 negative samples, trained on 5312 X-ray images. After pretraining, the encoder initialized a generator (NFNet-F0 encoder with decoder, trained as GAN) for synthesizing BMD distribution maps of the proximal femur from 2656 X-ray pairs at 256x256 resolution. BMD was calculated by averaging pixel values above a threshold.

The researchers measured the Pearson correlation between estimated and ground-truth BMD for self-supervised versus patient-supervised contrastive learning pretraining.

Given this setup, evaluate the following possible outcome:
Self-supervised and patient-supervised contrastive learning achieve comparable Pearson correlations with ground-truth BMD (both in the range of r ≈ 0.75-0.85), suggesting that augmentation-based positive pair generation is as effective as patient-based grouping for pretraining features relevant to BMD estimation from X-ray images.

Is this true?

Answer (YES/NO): YES